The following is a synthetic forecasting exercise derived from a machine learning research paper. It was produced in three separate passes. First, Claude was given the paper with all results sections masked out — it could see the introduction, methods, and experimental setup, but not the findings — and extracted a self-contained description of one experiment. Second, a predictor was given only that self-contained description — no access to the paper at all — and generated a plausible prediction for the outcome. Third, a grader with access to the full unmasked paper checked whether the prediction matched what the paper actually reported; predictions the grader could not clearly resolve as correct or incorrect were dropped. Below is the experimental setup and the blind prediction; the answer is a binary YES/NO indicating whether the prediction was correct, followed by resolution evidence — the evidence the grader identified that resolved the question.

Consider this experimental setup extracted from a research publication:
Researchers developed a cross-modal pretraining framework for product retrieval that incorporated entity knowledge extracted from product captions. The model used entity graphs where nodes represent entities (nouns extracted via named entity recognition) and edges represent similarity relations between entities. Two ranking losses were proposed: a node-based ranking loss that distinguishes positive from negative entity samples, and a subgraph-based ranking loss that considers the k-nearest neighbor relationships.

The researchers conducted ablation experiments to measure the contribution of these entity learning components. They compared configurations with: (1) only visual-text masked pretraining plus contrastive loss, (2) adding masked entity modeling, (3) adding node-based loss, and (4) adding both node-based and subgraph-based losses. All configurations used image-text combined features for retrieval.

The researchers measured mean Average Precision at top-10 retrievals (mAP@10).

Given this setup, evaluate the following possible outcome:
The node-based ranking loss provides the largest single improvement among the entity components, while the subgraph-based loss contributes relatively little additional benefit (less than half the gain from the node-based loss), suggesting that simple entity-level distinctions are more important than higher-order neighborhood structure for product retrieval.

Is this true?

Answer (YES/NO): NO